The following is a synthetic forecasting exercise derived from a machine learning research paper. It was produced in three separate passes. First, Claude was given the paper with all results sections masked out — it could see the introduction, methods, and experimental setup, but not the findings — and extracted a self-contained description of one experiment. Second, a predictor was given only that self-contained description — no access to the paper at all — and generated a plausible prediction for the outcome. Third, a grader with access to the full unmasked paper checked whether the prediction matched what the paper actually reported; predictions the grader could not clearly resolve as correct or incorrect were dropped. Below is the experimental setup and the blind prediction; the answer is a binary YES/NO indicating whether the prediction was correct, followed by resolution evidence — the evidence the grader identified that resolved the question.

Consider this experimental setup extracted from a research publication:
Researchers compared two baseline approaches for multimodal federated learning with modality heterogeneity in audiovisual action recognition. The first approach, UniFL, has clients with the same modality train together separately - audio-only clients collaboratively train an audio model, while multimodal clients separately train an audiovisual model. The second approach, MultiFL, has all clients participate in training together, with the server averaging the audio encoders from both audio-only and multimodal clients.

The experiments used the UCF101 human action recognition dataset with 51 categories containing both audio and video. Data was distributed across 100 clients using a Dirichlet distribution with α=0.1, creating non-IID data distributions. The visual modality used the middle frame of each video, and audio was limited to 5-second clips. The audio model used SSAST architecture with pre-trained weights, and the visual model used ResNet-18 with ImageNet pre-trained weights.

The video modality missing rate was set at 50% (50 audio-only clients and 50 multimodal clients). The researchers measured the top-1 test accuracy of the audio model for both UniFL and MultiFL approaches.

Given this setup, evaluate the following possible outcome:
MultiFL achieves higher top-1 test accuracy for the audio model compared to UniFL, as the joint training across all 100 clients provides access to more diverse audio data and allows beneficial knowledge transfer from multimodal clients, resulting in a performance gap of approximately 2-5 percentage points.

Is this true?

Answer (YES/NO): YES